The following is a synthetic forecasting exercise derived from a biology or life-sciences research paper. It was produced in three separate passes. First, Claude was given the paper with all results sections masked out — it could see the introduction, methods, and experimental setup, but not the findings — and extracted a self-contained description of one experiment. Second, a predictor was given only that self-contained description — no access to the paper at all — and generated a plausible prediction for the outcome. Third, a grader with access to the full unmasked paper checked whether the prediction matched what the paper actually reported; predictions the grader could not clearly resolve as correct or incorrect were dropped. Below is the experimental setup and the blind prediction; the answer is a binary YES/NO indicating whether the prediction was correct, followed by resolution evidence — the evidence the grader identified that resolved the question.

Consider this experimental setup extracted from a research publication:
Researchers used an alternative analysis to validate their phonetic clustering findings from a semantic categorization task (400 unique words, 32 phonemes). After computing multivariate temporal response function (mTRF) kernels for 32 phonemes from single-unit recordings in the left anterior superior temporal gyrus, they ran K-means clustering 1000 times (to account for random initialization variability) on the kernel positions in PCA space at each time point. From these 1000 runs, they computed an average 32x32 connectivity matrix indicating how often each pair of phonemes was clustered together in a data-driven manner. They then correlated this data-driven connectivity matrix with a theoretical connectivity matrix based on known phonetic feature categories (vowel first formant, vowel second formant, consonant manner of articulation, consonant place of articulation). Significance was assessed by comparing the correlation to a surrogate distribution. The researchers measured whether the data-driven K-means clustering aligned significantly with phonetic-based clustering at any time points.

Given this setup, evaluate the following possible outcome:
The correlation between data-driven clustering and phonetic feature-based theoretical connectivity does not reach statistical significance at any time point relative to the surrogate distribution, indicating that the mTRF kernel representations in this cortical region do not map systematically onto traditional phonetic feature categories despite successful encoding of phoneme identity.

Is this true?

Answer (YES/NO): NO